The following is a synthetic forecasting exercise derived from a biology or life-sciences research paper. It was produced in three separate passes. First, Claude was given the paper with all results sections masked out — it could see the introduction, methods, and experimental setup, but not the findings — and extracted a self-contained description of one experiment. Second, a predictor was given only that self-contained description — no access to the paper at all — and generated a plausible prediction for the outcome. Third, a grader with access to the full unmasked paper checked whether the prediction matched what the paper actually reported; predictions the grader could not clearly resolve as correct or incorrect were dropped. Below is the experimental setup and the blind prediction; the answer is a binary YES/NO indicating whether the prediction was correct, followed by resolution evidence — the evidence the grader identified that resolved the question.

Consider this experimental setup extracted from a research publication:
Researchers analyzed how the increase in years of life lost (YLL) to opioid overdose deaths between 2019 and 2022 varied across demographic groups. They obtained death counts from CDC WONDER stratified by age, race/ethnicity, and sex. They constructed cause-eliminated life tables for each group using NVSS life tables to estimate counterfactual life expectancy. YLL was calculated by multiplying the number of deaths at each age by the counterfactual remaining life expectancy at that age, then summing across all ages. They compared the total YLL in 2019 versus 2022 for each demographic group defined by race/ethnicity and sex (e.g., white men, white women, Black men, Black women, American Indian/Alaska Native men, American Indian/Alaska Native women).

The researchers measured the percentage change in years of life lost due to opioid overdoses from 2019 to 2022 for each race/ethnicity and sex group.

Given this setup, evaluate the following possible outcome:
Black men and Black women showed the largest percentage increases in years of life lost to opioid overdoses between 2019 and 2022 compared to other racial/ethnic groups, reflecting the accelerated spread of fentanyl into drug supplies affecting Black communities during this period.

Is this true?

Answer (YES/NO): NO